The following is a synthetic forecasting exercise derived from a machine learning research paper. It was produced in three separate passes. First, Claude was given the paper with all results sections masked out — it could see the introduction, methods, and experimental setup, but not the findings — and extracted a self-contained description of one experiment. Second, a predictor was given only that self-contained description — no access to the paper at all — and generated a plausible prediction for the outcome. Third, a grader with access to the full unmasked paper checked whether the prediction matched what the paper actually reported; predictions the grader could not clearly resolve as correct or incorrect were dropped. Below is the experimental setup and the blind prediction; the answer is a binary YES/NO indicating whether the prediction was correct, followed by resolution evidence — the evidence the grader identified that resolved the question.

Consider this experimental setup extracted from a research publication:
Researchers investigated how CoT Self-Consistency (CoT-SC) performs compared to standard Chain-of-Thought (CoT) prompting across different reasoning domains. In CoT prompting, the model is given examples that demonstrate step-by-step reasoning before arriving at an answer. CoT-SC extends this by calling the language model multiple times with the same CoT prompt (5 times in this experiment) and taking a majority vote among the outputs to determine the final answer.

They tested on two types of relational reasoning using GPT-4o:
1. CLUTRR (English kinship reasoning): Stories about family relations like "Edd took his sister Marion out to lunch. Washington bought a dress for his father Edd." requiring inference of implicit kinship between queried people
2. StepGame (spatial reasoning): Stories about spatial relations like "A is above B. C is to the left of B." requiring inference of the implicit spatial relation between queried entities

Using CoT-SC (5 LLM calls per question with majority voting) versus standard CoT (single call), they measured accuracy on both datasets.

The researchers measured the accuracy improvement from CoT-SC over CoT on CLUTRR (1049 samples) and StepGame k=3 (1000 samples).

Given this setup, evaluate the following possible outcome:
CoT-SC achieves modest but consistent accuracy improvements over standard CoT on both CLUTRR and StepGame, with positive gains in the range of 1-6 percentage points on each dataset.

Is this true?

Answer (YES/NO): NO